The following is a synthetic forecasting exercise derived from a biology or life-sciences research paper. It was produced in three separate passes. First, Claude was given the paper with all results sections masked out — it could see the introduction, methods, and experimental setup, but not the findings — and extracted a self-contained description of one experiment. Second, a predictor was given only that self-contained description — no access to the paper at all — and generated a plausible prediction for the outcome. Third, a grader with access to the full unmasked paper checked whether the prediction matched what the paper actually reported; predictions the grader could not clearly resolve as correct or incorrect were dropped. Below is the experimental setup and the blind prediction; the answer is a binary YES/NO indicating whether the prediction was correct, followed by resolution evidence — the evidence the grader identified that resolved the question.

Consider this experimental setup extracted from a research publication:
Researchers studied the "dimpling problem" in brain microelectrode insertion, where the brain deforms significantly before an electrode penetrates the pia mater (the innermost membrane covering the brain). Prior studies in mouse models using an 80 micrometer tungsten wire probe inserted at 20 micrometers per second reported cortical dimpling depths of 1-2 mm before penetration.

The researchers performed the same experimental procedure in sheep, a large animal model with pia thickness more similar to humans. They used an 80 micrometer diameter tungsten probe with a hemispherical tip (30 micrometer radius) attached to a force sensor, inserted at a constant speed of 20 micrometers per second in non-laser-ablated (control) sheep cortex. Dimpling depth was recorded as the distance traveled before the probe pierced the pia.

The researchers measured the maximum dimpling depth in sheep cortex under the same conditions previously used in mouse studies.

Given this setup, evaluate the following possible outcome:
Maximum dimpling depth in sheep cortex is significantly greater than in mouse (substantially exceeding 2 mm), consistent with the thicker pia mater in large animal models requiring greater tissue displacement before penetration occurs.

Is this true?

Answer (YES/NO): YES